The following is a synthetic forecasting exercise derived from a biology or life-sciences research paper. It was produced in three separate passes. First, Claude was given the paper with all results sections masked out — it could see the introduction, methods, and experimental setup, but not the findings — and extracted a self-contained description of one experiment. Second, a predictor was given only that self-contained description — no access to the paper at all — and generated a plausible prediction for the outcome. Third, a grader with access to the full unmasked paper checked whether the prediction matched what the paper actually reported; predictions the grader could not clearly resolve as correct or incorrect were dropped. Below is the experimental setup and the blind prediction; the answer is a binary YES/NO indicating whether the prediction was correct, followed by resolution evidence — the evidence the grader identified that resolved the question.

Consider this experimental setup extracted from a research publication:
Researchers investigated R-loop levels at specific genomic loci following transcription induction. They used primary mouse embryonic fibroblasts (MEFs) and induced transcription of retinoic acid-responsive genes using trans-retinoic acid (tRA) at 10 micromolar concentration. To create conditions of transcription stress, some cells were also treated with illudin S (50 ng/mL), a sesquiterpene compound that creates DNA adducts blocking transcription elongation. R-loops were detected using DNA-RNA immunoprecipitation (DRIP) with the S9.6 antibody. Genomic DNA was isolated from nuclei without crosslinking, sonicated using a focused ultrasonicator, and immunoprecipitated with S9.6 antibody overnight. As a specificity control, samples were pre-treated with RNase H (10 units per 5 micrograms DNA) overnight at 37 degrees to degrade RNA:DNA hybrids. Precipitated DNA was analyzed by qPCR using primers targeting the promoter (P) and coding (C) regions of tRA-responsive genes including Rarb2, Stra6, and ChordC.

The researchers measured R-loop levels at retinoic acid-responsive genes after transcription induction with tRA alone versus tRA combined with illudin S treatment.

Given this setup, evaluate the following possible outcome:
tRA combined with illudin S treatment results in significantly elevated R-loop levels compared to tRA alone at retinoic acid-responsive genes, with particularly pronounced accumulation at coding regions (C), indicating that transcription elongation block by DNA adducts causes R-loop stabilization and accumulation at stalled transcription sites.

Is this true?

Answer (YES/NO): NO